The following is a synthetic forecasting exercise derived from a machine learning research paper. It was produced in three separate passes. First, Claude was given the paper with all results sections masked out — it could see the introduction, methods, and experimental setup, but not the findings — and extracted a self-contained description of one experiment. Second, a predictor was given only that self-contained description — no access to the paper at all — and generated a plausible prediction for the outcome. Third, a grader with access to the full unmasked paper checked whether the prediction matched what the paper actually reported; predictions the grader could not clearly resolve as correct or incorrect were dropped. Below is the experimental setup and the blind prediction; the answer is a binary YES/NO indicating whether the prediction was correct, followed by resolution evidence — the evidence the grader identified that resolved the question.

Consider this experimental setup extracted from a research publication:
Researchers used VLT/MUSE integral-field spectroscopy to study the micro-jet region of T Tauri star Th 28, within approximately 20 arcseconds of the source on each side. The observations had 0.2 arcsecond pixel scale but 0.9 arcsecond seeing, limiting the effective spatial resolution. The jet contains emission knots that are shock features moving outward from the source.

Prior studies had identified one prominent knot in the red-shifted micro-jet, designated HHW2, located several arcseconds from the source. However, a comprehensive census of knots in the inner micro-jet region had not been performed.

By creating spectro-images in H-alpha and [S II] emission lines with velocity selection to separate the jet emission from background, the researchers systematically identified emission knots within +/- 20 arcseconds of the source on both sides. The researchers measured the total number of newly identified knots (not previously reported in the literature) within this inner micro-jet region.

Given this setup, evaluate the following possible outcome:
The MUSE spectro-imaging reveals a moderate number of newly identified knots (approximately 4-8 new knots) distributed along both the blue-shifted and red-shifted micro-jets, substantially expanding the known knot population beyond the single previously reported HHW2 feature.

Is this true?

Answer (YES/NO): YES